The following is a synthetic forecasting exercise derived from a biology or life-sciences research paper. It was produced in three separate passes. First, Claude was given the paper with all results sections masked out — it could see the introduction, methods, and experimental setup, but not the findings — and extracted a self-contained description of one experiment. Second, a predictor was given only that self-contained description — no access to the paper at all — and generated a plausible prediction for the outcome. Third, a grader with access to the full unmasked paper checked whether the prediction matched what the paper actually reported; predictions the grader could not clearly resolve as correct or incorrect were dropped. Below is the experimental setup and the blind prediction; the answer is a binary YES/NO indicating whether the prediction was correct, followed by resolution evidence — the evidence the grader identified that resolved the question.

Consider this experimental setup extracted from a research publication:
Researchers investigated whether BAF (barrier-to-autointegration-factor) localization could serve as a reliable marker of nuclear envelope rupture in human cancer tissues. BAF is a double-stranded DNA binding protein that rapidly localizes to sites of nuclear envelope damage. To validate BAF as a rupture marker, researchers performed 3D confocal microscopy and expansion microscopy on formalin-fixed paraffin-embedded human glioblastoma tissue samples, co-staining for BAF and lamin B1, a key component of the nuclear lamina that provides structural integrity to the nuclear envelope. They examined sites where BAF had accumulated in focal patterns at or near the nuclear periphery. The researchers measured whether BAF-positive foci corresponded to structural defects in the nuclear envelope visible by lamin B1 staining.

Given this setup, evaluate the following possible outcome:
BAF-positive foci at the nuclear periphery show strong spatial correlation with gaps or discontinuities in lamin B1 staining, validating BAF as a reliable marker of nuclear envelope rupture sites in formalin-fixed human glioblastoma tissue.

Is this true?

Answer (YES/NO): YES